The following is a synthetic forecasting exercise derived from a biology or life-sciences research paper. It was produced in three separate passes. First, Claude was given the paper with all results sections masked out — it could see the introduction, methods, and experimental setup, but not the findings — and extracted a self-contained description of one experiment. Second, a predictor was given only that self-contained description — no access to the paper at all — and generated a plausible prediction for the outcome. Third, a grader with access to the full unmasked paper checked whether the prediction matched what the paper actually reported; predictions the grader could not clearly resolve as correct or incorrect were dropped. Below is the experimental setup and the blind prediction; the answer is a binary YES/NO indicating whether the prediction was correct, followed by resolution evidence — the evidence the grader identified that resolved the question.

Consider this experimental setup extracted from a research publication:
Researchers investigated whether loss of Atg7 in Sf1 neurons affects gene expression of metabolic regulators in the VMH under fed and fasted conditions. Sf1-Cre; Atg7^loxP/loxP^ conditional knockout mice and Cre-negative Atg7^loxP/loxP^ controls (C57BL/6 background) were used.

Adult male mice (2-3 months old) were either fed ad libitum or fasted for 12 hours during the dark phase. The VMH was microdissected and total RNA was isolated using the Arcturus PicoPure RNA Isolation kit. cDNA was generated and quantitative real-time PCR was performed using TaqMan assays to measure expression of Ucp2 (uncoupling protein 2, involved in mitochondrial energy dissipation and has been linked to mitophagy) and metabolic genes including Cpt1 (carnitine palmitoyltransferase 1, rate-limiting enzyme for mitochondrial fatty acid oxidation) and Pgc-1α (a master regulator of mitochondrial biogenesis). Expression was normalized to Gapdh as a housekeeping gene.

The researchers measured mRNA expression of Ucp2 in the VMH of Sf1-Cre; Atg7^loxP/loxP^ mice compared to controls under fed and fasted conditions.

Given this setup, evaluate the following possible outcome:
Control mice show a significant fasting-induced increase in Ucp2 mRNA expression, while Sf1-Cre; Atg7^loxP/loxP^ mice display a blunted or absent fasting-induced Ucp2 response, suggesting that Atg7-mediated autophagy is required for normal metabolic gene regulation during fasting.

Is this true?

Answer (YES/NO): YES